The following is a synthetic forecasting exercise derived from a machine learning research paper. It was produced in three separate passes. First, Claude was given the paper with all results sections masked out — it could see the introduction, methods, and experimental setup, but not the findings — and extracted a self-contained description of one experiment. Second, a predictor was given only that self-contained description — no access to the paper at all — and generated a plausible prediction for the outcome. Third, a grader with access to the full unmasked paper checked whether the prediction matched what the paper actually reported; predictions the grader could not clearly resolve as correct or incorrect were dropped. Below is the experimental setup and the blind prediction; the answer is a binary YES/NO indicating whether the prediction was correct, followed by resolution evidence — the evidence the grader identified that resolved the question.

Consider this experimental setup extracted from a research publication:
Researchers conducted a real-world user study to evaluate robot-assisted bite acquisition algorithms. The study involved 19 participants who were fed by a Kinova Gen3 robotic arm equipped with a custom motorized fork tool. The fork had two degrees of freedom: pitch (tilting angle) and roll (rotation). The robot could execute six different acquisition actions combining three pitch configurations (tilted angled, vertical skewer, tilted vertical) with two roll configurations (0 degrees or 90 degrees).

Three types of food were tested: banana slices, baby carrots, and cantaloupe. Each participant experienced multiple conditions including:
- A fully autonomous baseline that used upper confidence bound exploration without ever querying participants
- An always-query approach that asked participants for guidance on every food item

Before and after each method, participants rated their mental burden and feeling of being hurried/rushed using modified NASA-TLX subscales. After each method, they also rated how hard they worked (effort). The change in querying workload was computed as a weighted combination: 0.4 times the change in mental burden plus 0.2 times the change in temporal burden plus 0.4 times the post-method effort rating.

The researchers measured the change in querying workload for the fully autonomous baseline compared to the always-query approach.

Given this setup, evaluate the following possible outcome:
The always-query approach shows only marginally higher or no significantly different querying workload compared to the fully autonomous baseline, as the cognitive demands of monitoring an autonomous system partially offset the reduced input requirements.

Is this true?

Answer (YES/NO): NO